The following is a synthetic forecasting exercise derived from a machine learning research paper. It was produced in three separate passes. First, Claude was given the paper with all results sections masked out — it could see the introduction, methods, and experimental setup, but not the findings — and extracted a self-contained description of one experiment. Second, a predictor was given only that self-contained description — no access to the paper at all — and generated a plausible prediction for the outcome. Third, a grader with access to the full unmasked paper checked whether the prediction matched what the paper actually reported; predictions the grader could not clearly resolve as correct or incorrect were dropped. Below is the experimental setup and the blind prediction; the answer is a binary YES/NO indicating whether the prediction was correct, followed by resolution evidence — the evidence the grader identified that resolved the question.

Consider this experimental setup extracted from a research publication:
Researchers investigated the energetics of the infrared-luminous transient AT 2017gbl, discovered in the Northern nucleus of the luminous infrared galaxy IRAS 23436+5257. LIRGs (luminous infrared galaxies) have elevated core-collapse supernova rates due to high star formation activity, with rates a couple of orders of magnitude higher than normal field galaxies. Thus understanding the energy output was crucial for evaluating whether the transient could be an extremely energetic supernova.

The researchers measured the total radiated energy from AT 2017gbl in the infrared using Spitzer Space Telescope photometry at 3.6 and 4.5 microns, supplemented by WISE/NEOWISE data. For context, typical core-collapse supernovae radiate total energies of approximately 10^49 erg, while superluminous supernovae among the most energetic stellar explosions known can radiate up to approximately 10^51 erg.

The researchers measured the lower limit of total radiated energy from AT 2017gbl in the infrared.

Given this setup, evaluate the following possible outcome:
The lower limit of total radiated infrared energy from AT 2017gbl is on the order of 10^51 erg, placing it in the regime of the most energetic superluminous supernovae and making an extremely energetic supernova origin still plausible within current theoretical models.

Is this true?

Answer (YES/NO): NO